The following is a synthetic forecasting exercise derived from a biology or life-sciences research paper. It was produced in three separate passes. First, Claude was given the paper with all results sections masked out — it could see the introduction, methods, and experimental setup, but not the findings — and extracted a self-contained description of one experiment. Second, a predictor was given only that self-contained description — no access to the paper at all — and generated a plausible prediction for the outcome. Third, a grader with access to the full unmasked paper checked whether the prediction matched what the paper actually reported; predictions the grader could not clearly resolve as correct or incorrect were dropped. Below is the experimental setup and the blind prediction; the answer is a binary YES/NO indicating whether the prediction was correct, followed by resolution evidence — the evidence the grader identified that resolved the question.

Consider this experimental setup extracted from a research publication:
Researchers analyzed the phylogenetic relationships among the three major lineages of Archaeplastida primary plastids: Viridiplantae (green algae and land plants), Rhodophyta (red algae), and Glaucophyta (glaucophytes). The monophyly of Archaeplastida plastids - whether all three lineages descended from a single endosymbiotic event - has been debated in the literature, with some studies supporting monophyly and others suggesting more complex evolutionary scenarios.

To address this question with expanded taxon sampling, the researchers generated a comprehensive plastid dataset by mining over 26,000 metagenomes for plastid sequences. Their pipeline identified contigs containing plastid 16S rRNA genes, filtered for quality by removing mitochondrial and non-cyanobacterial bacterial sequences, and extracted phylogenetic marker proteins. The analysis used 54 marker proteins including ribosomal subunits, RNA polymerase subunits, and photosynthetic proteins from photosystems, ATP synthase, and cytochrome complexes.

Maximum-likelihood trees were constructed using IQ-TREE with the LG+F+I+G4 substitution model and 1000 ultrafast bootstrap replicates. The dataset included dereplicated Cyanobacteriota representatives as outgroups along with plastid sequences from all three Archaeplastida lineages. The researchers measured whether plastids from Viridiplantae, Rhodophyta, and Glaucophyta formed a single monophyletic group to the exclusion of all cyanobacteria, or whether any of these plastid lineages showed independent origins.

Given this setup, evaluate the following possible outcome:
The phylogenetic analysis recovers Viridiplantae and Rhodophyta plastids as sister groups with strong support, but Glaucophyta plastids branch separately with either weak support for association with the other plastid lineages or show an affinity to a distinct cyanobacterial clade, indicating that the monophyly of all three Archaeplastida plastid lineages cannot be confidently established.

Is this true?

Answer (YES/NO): NO